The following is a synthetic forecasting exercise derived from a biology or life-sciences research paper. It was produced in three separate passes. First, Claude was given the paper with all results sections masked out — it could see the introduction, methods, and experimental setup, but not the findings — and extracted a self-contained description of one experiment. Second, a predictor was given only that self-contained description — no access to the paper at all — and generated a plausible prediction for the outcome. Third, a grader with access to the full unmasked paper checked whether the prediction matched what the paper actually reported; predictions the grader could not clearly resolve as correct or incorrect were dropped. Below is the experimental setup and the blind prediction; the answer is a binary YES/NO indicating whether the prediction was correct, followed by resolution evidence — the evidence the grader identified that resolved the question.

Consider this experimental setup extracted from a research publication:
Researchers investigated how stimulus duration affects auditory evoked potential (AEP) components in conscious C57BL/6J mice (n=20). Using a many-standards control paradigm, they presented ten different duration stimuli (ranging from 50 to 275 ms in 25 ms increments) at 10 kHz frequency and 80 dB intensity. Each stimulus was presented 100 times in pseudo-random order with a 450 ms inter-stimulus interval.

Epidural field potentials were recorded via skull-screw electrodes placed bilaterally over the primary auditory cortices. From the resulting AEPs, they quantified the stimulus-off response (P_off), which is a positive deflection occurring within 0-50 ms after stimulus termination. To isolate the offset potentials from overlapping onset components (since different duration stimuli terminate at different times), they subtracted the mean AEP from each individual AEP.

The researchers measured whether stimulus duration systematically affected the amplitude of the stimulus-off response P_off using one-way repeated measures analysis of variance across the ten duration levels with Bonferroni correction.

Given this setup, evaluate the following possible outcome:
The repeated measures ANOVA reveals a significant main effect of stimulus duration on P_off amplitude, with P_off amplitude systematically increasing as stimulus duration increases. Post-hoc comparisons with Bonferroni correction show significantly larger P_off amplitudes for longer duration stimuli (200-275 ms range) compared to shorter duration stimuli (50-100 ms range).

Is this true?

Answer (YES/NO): NO